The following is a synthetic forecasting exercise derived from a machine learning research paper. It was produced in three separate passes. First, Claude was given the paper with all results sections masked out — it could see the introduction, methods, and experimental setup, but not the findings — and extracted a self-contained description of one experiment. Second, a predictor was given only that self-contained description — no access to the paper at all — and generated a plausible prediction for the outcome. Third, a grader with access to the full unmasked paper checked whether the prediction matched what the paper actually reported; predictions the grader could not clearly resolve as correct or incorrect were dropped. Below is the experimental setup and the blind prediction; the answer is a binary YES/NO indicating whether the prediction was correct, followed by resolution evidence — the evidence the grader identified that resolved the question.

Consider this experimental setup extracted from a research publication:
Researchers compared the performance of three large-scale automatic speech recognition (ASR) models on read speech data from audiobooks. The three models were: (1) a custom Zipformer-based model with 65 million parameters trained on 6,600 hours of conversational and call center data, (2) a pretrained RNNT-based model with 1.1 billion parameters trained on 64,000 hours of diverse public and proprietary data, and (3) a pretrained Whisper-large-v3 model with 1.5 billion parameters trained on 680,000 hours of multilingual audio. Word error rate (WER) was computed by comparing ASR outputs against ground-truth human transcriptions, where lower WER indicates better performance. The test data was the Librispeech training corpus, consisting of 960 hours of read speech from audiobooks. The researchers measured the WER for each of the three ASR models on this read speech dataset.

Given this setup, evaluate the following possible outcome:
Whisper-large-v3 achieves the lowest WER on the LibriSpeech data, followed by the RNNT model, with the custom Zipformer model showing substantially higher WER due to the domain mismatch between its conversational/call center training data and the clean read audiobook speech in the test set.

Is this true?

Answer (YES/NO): NO